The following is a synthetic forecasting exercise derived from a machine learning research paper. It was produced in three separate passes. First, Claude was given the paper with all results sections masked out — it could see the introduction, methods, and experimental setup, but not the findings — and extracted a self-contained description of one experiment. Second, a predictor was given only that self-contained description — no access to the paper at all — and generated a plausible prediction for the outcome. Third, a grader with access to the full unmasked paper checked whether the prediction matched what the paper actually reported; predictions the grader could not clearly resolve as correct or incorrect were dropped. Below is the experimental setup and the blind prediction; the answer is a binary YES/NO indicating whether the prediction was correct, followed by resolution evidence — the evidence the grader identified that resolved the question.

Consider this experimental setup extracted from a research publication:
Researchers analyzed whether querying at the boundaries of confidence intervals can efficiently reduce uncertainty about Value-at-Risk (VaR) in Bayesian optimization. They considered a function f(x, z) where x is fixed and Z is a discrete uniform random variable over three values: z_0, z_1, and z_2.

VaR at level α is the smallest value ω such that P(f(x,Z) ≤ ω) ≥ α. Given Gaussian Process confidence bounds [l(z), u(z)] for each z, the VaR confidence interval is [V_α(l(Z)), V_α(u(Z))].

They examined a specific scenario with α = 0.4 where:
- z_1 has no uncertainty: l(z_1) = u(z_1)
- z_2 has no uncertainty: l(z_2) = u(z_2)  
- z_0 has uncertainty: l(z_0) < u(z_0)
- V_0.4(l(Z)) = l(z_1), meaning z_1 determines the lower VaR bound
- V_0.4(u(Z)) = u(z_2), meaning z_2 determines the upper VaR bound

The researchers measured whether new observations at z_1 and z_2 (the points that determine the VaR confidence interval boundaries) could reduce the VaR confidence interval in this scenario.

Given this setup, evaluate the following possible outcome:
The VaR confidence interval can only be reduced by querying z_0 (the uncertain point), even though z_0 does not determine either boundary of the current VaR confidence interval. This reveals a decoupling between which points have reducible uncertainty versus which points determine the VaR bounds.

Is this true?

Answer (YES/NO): YES